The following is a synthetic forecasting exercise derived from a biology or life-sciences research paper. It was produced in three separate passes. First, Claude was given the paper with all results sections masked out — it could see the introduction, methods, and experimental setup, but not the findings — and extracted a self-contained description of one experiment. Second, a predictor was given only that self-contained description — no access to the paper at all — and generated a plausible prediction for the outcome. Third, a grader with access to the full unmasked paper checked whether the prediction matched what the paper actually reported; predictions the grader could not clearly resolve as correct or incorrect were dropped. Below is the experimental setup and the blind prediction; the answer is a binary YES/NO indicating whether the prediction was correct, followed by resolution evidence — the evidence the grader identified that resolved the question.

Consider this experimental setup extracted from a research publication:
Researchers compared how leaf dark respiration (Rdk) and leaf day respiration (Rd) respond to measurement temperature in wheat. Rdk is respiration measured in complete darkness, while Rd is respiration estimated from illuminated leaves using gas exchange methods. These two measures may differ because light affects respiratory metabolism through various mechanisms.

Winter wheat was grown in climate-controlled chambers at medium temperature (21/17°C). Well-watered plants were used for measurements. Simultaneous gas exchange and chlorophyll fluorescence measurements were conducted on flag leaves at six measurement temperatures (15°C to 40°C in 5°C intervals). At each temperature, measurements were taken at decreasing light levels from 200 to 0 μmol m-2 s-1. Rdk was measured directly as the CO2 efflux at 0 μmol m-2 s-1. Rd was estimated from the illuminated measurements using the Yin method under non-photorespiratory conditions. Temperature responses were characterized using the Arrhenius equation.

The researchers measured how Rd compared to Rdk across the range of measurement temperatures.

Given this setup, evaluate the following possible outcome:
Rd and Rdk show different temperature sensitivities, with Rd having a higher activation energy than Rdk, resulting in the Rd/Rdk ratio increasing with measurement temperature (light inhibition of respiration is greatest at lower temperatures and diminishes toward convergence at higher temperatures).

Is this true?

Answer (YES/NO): NO